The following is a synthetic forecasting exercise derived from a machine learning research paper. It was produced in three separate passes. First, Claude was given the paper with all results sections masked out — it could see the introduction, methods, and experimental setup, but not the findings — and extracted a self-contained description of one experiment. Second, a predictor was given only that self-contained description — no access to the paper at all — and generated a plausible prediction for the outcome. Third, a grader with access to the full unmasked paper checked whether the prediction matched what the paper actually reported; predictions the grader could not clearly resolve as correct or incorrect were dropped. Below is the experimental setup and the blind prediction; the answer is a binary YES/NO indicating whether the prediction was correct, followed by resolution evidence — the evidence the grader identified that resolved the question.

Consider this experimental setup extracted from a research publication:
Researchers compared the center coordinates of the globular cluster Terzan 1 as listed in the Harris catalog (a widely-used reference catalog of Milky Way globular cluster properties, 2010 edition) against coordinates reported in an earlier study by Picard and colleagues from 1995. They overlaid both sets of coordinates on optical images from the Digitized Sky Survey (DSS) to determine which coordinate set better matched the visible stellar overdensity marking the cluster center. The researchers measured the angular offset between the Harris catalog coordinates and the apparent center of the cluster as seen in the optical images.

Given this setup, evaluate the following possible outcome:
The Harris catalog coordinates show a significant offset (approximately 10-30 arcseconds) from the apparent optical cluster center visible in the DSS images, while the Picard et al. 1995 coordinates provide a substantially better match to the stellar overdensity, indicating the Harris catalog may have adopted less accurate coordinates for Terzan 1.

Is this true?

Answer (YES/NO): NO